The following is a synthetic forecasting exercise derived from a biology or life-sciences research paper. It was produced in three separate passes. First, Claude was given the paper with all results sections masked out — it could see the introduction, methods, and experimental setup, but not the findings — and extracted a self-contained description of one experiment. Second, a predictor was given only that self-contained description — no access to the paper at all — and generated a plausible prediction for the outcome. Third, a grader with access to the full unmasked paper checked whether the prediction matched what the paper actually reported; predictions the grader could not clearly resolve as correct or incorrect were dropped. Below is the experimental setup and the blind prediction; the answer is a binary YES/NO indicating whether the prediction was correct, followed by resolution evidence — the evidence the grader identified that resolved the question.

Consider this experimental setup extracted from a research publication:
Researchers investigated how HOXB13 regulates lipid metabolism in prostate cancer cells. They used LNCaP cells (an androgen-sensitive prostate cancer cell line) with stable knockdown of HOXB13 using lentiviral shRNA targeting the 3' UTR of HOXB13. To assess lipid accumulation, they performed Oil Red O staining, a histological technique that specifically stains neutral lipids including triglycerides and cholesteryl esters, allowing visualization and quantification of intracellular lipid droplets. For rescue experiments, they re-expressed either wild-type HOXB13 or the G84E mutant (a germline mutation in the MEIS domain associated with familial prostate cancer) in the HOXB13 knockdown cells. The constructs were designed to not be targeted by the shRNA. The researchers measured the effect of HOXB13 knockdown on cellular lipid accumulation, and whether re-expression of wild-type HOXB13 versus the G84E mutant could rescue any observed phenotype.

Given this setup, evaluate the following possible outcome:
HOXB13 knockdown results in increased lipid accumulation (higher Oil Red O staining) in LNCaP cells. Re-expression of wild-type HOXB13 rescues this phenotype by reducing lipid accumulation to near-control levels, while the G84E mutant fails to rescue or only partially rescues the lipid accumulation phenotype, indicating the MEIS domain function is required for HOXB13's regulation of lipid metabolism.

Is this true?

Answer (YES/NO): YES